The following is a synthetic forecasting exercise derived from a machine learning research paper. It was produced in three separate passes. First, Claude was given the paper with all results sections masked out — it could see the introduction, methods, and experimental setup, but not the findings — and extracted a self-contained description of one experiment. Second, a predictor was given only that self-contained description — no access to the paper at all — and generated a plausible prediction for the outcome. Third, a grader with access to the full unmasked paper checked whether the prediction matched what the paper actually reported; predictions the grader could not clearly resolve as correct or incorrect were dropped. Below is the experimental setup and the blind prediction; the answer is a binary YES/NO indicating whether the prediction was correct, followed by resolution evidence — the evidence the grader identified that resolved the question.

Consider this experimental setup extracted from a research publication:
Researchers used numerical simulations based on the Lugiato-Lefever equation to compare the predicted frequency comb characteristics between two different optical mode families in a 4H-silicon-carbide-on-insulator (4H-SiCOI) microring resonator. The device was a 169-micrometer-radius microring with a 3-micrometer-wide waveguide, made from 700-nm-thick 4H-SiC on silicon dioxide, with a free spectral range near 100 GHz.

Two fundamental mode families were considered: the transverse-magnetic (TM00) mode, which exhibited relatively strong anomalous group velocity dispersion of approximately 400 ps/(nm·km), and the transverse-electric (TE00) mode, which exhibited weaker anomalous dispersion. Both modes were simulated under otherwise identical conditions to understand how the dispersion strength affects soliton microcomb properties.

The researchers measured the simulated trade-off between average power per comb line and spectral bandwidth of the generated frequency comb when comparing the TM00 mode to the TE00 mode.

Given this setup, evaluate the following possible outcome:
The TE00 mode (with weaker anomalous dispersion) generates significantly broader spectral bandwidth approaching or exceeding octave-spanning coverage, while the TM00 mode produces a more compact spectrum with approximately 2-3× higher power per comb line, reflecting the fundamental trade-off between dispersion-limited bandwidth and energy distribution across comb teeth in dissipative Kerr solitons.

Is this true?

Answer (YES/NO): NO